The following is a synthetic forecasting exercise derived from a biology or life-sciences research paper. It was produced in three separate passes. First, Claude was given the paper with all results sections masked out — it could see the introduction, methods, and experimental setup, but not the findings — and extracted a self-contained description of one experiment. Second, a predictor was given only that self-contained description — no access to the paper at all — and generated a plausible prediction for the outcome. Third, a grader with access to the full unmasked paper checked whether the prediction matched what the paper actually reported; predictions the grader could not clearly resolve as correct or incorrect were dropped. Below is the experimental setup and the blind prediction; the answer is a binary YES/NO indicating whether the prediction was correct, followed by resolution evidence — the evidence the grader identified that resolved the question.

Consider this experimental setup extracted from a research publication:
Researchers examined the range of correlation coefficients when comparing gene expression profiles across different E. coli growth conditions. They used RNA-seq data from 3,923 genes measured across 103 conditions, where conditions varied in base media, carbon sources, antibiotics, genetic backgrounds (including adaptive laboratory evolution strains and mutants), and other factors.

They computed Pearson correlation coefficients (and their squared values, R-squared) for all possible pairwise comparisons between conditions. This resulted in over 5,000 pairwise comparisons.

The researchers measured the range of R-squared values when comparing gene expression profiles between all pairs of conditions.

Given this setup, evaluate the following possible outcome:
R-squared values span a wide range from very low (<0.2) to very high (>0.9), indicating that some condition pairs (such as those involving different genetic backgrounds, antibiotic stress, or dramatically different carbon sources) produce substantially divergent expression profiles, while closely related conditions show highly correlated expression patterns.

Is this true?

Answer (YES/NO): NO